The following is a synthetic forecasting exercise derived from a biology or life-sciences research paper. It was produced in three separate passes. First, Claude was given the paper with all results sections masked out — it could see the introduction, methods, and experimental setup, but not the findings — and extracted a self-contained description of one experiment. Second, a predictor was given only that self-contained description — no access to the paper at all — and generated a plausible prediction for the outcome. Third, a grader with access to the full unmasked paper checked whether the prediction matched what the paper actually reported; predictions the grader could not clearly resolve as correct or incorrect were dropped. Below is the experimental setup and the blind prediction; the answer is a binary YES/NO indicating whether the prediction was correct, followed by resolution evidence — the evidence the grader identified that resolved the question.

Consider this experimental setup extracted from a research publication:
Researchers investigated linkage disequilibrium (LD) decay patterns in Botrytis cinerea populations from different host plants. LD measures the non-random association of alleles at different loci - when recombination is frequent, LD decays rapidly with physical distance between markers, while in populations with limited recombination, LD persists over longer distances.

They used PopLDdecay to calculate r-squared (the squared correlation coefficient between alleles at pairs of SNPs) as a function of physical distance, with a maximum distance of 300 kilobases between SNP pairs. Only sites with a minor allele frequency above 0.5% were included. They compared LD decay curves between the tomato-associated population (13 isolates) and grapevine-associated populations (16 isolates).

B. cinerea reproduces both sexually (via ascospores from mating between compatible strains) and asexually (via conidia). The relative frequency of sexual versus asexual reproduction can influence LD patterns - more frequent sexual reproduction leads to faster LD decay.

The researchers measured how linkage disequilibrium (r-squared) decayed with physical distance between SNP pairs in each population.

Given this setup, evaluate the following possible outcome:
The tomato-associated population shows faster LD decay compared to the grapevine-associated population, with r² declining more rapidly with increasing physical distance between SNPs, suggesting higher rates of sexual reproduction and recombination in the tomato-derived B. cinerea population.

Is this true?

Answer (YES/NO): NO